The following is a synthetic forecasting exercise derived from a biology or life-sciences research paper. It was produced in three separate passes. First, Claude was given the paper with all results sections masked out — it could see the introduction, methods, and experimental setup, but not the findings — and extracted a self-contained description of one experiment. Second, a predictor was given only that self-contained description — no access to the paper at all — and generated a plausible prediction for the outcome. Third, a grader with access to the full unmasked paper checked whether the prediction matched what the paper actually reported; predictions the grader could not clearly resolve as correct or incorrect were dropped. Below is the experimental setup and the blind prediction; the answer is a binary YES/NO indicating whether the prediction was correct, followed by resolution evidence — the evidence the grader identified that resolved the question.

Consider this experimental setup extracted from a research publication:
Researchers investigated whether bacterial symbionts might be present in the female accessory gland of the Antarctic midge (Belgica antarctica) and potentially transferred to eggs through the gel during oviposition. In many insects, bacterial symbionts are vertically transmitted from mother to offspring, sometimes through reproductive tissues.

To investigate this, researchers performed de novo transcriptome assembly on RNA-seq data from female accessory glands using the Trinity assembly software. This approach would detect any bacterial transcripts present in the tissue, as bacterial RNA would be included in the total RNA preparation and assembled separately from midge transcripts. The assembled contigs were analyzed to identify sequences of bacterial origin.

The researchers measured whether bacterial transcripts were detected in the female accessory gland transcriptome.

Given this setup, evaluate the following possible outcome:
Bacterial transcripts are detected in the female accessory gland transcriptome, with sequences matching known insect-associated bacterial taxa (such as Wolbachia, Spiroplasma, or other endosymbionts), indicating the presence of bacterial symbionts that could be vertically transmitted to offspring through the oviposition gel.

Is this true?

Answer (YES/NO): NO